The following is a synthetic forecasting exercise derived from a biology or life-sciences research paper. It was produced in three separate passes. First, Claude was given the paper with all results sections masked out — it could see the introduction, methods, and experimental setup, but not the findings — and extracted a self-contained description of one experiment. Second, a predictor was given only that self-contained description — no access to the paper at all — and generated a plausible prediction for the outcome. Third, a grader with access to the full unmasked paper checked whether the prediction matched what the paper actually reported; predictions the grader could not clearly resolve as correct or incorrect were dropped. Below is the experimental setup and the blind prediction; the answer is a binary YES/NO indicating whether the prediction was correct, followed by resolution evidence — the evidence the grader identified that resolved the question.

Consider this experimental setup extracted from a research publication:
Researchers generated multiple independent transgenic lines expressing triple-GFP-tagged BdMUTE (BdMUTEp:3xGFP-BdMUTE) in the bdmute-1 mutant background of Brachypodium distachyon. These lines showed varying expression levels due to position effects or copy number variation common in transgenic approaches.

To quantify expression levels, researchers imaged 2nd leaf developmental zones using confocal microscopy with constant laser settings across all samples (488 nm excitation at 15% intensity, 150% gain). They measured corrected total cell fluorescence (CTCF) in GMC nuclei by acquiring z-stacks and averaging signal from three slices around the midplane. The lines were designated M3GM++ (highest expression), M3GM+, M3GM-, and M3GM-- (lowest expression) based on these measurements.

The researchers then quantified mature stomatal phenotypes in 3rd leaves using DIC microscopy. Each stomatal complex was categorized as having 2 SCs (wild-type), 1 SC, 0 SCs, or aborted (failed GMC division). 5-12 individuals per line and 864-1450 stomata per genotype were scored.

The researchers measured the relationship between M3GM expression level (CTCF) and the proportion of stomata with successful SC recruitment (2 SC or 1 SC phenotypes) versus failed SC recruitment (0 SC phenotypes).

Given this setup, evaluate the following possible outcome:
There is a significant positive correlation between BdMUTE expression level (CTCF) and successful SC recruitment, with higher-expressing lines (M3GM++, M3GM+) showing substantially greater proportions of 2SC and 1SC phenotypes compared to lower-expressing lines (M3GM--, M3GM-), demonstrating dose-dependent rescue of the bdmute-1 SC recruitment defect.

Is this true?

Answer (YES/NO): YES